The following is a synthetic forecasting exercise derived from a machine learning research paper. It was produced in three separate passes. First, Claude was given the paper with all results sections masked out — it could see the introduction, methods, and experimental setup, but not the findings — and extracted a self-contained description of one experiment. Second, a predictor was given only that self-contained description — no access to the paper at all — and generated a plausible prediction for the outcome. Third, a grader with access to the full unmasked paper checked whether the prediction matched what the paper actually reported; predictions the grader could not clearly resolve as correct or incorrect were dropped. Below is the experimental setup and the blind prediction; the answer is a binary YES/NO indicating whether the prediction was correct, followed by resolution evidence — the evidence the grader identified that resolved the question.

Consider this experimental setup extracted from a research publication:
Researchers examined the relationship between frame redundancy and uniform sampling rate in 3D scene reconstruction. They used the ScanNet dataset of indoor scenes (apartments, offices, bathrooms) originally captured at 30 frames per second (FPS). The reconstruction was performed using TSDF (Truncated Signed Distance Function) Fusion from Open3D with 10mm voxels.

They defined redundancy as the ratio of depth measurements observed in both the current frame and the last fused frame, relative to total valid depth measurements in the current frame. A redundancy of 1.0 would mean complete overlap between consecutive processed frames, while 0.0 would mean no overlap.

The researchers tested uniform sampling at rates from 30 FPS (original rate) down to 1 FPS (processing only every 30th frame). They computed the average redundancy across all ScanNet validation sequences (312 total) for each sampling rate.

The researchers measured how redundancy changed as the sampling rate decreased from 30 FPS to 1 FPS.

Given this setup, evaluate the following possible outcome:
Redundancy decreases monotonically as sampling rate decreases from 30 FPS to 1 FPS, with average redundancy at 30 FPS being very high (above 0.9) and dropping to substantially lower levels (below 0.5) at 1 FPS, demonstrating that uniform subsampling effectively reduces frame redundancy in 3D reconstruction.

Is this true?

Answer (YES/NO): NO